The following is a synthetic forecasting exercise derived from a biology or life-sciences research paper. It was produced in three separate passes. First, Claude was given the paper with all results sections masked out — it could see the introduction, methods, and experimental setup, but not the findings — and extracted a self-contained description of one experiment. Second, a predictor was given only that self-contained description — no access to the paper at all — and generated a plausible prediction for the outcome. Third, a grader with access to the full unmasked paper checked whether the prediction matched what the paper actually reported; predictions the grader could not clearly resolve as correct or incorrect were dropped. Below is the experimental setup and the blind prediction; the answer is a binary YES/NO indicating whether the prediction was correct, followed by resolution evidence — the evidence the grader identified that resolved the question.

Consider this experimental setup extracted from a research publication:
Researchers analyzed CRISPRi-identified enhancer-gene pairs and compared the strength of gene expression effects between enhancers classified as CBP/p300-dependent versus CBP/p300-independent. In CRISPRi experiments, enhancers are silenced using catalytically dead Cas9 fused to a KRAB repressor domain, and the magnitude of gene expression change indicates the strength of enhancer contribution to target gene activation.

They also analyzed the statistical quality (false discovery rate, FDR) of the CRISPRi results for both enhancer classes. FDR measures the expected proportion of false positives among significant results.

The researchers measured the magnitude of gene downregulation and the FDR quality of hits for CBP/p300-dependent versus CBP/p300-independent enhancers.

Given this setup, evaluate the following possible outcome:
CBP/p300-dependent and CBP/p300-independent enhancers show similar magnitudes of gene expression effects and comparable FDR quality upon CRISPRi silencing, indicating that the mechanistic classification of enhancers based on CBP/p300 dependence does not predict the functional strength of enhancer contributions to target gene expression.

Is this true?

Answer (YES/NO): NO